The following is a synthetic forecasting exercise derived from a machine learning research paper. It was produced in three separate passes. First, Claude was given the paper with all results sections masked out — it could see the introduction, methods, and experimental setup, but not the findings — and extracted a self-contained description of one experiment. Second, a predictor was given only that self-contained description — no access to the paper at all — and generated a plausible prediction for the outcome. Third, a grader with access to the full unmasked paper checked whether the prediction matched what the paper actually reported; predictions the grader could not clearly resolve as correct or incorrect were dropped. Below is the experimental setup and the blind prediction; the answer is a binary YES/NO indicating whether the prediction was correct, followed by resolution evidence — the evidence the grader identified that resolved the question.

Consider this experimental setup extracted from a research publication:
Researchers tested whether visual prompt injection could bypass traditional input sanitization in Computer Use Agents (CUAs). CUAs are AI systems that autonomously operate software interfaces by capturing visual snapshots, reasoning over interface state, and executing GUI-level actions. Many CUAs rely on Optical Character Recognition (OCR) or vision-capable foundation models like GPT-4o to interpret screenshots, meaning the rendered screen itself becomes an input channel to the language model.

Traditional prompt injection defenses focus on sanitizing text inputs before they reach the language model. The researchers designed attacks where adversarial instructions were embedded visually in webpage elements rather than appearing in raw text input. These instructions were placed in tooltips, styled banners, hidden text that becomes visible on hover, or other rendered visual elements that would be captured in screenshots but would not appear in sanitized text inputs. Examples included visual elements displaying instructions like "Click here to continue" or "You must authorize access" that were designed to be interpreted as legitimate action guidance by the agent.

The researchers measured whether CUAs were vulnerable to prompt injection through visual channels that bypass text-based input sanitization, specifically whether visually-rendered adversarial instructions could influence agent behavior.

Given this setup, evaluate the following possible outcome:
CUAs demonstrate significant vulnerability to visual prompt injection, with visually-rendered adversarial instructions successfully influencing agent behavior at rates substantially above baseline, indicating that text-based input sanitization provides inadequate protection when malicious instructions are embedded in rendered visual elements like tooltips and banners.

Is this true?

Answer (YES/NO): YES